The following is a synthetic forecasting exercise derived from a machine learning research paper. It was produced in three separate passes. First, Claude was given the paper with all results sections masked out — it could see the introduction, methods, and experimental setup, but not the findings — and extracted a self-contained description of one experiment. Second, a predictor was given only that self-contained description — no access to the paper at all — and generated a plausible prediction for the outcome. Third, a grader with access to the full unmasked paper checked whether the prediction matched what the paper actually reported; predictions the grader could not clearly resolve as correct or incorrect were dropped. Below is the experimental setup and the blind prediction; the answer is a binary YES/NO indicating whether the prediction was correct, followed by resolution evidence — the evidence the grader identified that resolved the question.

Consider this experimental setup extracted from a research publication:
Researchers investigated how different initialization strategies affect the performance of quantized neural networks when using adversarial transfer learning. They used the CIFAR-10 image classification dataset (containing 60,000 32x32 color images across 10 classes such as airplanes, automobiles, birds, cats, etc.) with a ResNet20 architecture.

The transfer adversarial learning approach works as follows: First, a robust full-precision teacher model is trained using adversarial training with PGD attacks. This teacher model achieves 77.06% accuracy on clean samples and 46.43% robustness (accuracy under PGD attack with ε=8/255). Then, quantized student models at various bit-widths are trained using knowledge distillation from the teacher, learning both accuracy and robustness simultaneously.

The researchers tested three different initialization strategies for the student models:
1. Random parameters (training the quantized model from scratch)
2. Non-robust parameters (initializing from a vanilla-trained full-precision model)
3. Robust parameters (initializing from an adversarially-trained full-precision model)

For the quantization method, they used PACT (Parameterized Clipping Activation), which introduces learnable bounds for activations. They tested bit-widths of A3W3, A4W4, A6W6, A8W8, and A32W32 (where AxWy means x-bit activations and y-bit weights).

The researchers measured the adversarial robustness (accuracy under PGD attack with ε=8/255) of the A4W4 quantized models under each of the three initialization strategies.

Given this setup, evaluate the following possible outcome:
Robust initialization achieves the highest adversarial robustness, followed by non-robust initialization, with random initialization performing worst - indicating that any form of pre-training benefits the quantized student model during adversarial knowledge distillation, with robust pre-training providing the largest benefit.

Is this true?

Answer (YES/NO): NO